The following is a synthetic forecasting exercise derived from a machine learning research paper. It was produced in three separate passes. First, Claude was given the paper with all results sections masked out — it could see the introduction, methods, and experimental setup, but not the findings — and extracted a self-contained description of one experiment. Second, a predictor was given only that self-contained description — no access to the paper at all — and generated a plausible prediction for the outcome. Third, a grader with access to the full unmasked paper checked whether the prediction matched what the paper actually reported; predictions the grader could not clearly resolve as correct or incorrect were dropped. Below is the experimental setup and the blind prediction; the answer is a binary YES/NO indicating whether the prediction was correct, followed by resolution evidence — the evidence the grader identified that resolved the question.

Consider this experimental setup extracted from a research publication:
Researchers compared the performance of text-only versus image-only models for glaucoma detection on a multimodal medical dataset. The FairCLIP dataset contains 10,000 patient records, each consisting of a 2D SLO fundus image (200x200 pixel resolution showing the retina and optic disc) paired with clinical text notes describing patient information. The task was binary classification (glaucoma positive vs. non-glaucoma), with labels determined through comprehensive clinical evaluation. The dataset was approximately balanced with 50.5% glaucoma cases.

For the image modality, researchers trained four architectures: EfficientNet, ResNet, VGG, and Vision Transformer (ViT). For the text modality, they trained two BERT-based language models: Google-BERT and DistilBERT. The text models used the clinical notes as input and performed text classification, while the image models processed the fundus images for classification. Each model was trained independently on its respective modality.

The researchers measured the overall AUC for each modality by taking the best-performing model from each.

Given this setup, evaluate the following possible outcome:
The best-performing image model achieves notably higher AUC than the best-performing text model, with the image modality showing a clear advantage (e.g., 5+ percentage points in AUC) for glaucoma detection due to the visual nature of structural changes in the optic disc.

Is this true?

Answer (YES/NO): NO